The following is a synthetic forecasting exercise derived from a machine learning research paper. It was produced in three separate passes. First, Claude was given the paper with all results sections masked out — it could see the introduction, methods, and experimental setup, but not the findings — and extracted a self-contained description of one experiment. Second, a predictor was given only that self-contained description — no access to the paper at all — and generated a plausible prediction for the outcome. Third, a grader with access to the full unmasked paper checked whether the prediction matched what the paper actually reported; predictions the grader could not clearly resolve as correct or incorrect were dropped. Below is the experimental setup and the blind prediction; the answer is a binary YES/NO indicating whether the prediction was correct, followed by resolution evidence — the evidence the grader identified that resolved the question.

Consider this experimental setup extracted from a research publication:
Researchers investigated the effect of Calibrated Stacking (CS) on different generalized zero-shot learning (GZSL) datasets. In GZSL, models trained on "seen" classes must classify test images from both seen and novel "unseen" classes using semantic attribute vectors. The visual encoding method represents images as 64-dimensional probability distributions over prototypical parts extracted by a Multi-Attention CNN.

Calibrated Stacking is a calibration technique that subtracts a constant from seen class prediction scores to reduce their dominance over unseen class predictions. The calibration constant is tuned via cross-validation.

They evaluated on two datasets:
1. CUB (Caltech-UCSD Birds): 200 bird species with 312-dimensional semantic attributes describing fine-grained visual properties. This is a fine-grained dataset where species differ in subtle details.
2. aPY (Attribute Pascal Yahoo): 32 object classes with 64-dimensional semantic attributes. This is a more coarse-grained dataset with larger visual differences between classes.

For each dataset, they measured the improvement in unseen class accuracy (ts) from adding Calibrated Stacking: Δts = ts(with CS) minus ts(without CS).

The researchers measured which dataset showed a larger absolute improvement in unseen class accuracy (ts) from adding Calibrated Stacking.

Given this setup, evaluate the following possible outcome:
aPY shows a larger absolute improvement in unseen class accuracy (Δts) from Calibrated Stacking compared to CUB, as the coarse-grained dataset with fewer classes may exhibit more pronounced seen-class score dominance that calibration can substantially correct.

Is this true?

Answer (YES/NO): NO